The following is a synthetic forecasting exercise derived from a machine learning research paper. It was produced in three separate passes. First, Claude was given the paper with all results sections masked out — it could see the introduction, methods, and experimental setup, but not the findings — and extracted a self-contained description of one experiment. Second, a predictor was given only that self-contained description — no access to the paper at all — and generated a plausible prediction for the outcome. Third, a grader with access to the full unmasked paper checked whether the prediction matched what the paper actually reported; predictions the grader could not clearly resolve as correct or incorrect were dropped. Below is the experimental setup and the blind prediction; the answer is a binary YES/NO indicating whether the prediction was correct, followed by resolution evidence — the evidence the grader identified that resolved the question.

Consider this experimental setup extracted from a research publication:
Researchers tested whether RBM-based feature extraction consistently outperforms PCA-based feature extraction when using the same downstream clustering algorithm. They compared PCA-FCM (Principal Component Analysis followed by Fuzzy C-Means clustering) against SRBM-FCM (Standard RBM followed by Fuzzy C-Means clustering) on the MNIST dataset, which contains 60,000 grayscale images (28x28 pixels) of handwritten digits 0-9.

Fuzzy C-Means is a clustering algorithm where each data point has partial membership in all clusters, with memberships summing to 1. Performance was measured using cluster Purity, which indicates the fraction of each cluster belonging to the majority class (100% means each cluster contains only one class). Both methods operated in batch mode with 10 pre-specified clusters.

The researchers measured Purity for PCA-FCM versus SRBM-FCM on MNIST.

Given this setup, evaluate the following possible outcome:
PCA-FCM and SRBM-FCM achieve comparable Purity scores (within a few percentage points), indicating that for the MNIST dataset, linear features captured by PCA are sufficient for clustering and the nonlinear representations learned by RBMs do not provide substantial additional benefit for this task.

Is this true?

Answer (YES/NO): YES